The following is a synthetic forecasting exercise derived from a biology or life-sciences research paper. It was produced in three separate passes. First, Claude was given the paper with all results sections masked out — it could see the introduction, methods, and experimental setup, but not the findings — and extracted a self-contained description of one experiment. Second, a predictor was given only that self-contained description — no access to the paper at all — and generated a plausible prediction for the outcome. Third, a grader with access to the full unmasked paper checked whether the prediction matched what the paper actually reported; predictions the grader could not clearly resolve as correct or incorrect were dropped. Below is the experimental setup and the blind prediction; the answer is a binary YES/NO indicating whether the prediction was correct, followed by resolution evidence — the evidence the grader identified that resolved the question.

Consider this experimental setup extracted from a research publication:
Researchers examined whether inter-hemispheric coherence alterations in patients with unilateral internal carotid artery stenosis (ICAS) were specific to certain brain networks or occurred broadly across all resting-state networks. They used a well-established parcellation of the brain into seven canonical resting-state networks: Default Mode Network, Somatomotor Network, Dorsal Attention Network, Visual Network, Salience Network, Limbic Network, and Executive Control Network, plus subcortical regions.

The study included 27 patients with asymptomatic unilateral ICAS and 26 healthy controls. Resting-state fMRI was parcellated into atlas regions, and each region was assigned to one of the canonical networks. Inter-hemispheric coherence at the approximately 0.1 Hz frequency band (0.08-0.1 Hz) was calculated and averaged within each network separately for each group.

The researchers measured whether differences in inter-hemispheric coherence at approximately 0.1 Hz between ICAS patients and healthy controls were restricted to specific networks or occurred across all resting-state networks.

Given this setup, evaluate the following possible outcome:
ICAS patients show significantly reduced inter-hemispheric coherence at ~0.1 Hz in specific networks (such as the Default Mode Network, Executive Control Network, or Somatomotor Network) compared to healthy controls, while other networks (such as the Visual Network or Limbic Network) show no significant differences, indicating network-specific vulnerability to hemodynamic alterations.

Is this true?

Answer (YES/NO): NO